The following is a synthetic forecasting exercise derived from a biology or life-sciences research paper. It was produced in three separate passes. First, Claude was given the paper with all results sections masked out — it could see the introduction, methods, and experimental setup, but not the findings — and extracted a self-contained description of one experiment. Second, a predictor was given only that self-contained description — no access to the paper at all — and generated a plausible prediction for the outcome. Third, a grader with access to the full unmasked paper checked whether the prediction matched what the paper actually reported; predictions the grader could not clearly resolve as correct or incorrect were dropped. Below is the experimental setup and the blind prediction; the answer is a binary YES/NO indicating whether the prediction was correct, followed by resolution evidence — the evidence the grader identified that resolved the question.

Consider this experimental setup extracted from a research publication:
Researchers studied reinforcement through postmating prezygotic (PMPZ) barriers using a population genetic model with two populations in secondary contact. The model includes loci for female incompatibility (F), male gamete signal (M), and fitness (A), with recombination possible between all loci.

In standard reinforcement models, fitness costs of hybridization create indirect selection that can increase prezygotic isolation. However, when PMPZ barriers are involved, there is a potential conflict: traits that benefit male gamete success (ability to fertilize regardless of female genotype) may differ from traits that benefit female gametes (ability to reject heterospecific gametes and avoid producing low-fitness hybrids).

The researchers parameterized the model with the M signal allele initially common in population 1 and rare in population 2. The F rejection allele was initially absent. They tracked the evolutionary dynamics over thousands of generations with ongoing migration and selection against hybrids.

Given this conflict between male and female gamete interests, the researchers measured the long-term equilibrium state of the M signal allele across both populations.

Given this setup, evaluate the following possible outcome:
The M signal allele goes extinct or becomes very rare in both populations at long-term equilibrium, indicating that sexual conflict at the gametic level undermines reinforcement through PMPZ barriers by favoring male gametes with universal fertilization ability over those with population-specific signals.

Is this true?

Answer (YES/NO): NO